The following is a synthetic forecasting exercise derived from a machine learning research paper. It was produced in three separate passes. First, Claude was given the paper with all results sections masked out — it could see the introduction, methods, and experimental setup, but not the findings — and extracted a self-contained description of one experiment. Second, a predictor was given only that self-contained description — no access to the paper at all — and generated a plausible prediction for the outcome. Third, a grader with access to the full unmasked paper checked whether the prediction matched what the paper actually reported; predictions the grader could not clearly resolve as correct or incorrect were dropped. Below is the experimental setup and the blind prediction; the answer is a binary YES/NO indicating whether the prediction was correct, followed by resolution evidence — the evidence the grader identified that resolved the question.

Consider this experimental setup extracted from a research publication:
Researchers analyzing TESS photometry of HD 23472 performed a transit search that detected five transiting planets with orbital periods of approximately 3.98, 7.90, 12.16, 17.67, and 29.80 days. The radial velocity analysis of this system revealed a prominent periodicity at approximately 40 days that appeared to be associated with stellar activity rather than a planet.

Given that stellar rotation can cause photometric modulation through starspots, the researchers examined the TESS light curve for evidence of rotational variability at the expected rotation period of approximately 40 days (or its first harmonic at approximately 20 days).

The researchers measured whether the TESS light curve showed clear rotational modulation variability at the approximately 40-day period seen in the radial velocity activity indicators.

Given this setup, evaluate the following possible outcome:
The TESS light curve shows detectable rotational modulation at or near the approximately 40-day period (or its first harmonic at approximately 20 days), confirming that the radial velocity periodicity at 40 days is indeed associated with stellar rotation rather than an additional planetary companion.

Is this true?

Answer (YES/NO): NO